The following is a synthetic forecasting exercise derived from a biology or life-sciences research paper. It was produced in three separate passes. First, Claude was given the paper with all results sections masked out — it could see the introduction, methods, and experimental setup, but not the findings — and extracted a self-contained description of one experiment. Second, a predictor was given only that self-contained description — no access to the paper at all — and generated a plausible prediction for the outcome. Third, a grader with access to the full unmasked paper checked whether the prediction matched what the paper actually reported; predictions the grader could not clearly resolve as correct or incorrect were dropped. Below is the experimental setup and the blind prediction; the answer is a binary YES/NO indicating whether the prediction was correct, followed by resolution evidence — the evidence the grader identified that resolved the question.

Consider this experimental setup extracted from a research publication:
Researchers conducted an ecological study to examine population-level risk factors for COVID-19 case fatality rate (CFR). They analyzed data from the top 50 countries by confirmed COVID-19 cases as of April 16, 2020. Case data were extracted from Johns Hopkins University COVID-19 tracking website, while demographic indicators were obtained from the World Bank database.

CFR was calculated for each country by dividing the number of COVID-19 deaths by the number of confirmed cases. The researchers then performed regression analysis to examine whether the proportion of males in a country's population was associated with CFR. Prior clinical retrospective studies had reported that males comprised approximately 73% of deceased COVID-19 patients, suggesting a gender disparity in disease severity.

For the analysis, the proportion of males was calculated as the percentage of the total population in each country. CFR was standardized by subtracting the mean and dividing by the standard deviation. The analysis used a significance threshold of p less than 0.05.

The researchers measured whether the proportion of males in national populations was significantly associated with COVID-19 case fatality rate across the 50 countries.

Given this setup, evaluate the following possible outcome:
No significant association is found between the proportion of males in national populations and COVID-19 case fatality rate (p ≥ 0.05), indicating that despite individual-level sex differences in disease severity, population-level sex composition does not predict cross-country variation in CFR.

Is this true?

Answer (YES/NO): YES